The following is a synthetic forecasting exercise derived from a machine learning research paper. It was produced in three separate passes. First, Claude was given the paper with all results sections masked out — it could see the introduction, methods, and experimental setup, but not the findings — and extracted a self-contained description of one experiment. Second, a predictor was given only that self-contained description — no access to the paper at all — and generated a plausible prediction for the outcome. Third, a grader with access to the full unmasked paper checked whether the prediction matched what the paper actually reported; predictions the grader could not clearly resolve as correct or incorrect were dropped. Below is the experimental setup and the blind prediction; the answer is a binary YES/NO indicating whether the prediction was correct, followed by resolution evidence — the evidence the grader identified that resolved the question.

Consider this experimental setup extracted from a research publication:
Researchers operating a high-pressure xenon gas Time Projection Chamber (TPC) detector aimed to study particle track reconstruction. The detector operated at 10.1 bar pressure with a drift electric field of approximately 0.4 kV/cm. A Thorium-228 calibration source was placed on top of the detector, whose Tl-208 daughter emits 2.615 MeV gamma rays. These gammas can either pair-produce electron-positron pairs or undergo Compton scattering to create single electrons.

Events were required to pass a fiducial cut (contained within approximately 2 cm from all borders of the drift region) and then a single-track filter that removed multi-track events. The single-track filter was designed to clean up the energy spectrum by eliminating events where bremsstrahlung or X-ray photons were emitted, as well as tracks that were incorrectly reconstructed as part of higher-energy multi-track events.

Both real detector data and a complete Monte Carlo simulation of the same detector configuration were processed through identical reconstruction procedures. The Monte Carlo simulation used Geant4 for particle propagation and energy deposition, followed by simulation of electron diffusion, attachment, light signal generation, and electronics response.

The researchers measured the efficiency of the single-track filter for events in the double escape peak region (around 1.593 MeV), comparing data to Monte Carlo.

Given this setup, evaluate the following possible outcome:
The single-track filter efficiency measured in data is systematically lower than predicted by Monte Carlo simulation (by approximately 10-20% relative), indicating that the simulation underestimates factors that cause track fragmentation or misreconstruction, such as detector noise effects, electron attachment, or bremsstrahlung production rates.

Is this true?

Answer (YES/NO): NO